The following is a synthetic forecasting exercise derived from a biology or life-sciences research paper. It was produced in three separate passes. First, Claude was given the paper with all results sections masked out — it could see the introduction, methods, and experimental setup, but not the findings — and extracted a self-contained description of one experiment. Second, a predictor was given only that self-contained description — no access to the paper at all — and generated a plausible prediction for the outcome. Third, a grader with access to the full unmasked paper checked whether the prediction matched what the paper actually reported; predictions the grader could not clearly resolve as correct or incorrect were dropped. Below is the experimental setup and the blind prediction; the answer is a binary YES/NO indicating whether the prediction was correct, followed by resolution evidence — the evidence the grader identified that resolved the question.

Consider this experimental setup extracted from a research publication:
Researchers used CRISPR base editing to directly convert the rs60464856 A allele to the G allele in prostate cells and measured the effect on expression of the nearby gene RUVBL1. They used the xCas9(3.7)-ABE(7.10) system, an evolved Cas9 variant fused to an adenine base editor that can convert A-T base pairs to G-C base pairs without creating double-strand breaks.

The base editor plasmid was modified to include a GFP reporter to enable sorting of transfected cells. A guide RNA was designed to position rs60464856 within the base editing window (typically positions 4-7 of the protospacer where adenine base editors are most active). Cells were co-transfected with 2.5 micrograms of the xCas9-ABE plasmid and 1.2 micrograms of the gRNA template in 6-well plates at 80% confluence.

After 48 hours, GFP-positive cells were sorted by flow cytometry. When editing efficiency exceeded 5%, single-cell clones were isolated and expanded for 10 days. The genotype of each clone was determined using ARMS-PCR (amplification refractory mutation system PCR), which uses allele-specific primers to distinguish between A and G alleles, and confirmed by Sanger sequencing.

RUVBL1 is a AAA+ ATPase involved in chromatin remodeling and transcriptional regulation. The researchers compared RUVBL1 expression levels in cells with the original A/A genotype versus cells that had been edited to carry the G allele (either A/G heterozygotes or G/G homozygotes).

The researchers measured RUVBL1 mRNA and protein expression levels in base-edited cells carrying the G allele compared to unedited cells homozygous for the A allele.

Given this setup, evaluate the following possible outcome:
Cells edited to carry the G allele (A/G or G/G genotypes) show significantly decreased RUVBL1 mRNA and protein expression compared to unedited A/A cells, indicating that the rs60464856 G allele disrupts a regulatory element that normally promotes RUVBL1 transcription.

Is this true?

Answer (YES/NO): NO